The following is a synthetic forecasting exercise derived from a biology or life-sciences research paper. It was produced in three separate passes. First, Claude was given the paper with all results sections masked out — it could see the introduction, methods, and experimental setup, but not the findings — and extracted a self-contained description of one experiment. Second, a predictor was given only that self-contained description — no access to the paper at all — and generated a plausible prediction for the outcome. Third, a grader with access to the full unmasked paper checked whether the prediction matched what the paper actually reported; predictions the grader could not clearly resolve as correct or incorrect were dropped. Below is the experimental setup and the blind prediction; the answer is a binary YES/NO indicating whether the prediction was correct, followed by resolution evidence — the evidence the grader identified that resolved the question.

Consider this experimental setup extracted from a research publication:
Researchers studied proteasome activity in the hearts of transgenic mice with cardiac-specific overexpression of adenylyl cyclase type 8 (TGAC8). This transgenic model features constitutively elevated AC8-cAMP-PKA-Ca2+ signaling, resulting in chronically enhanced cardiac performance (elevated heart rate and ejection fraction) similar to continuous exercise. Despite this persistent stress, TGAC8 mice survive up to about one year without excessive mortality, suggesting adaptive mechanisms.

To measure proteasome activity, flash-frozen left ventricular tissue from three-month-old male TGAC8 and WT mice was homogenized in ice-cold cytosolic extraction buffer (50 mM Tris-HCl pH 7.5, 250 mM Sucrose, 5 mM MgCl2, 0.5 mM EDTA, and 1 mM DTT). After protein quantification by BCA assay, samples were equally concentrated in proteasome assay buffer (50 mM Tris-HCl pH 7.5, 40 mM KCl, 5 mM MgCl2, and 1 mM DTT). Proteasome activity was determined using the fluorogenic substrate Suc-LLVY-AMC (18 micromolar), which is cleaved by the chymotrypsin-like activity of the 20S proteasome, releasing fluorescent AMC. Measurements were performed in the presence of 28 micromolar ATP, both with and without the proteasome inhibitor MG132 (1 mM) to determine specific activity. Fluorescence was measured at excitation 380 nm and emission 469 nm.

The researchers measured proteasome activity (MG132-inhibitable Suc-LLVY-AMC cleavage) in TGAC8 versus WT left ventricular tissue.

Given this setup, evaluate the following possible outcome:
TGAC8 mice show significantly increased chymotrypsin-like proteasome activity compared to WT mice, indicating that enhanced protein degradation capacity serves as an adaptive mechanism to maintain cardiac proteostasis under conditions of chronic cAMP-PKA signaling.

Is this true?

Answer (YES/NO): YES